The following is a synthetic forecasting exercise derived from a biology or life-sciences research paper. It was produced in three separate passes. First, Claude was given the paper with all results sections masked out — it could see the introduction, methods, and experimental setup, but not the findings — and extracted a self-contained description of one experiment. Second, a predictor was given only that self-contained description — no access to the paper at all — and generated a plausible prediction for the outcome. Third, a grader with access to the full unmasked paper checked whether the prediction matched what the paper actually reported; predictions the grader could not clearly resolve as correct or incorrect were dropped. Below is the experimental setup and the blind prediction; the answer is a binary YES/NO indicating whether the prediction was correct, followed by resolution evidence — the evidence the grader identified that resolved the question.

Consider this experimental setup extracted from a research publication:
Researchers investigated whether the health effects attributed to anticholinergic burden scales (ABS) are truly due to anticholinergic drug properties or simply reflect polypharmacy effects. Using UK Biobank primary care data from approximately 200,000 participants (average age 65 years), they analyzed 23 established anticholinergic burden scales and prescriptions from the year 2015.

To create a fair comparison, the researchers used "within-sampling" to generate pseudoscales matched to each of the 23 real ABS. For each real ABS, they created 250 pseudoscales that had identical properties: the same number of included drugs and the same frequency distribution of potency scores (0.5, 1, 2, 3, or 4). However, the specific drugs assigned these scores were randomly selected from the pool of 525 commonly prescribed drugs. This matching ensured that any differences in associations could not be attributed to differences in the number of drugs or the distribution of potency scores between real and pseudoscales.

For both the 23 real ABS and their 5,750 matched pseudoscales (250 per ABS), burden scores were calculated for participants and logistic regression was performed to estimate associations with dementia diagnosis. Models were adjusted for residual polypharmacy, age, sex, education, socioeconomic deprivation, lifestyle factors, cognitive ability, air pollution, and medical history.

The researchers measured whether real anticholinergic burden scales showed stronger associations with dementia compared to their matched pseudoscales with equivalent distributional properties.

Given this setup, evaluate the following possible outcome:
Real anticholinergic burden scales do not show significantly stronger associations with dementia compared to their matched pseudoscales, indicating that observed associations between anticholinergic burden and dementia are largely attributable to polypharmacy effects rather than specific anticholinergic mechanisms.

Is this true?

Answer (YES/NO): NO